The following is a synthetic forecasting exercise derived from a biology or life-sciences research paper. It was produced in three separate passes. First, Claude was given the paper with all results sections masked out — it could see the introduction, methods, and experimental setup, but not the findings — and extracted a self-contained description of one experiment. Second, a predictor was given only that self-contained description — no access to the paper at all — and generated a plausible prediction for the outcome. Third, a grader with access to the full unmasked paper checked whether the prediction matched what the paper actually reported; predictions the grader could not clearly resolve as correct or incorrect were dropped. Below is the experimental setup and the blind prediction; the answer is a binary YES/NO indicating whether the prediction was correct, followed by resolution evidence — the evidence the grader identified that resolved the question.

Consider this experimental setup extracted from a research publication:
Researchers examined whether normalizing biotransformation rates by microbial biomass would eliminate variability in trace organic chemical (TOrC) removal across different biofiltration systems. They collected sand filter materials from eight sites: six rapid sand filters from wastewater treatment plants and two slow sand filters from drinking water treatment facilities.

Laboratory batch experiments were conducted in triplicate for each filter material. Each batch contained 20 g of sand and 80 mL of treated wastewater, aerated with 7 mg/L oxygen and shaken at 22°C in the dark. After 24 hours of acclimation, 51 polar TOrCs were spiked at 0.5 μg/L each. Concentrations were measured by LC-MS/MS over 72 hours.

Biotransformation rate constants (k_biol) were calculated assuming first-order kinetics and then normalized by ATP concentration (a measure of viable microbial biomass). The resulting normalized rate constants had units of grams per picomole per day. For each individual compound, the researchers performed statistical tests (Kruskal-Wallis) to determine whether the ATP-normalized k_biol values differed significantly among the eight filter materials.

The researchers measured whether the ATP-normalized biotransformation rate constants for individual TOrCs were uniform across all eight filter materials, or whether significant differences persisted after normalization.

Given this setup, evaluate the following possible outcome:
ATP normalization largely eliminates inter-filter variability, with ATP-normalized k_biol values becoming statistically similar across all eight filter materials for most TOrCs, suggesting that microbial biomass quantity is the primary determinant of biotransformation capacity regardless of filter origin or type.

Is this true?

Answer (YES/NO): NO